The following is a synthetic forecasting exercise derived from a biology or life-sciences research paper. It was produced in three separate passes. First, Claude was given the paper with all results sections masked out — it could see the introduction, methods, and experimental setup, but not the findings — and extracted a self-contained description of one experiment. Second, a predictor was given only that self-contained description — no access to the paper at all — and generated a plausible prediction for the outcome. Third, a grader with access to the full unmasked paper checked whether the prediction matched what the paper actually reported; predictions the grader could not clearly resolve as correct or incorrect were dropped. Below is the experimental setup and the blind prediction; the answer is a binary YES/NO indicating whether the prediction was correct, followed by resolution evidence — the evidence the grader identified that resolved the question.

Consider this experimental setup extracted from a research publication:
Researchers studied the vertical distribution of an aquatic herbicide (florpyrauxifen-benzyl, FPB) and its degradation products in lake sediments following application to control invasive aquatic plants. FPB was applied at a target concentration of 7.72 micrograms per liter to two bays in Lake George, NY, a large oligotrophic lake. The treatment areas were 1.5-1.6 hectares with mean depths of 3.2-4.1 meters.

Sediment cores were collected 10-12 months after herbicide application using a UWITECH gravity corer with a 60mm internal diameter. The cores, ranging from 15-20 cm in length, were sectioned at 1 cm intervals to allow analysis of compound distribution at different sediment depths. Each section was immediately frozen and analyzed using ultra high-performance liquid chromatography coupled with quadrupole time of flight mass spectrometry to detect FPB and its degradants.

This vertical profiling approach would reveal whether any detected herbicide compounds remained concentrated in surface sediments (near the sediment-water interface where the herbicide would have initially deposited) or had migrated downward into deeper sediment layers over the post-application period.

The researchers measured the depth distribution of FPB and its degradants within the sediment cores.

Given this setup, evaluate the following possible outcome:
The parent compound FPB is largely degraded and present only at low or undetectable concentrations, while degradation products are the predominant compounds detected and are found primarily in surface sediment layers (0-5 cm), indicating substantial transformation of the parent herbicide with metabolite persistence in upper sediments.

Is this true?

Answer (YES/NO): NO